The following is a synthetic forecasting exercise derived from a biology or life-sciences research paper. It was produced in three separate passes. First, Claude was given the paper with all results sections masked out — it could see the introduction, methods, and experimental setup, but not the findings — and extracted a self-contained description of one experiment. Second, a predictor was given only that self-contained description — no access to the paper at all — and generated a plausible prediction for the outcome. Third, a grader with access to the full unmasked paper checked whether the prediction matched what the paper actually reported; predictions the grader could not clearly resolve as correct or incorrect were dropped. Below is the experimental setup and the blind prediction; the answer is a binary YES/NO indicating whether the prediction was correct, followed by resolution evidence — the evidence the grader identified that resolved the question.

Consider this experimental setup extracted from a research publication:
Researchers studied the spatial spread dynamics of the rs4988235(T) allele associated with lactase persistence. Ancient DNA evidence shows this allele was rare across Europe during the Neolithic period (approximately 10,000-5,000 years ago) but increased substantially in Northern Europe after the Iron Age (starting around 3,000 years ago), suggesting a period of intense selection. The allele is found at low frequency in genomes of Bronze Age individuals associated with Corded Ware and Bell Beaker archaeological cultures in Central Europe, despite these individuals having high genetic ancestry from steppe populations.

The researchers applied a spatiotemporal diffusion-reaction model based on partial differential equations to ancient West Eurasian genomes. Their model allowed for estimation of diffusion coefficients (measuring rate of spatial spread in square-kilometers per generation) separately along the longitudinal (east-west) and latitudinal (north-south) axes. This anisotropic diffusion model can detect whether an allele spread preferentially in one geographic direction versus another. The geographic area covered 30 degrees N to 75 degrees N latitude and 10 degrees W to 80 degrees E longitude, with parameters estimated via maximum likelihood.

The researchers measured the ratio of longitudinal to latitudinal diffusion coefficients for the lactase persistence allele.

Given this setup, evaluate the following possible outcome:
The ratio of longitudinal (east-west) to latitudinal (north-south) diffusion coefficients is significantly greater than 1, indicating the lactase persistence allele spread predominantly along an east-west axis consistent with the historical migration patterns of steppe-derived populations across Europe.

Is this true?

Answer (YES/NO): NO